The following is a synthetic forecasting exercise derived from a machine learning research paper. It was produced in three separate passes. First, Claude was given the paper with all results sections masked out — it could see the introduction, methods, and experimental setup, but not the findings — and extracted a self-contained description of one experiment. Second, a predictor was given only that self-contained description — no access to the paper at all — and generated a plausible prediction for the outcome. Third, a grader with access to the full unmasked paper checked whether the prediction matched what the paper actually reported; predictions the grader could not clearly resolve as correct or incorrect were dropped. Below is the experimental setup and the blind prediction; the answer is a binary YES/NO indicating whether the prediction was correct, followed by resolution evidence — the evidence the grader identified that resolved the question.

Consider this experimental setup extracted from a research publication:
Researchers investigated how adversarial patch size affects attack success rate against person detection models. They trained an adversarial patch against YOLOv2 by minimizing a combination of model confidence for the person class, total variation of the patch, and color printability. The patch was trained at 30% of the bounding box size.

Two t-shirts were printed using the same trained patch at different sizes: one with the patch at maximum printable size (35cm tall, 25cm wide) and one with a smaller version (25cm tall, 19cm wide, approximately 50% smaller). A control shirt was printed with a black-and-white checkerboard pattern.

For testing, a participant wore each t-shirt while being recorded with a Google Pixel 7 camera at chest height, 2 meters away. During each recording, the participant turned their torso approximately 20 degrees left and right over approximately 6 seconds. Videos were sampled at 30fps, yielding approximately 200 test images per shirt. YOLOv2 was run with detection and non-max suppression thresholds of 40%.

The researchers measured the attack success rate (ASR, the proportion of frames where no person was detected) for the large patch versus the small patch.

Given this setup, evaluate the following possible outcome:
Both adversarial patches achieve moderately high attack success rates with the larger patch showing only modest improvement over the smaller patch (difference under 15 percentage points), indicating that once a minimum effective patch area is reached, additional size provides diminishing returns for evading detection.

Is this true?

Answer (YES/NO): NO